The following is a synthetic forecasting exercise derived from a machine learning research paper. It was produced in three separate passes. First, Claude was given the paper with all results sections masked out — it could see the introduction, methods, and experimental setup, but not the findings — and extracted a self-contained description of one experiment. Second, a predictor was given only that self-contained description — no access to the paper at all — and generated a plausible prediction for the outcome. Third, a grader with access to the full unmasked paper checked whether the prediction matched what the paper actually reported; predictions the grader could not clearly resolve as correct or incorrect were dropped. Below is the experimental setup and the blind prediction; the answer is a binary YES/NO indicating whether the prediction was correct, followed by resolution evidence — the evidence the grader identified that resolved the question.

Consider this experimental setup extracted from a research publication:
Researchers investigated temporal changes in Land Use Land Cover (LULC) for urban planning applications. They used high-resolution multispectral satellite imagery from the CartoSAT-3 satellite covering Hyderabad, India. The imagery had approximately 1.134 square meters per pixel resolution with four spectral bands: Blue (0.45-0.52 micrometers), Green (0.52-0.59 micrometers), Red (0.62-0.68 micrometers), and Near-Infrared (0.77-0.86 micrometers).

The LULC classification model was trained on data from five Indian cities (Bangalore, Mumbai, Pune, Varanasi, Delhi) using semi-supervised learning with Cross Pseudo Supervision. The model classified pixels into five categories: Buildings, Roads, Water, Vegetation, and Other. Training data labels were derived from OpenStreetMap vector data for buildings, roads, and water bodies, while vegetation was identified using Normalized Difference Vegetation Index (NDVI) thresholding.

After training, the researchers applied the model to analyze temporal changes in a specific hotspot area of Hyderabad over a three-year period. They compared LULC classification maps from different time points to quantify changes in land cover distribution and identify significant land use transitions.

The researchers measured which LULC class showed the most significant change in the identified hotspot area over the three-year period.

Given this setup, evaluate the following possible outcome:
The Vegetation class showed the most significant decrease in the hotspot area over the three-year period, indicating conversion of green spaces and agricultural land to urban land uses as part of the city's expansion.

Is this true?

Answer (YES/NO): YES